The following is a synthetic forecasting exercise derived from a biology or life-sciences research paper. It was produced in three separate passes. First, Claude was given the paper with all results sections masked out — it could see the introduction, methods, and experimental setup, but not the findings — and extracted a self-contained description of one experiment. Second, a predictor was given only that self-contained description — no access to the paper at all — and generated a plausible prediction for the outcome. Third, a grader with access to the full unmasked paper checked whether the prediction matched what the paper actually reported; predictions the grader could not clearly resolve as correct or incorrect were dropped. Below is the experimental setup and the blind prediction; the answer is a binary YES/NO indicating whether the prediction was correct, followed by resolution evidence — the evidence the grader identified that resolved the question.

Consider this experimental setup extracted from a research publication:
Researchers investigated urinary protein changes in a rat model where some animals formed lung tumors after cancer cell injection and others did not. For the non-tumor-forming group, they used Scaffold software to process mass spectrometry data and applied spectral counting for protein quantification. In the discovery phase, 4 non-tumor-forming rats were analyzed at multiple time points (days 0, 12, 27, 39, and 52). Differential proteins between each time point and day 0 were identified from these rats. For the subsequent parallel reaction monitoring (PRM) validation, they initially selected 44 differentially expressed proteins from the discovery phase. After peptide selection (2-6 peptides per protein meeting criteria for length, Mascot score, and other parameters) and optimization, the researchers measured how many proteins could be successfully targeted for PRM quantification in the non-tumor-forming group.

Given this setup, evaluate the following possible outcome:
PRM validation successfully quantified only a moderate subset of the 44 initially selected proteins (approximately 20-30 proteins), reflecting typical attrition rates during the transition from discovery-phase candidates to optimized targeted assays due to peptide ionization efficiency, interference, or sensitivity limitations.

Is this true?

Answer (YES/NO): NO